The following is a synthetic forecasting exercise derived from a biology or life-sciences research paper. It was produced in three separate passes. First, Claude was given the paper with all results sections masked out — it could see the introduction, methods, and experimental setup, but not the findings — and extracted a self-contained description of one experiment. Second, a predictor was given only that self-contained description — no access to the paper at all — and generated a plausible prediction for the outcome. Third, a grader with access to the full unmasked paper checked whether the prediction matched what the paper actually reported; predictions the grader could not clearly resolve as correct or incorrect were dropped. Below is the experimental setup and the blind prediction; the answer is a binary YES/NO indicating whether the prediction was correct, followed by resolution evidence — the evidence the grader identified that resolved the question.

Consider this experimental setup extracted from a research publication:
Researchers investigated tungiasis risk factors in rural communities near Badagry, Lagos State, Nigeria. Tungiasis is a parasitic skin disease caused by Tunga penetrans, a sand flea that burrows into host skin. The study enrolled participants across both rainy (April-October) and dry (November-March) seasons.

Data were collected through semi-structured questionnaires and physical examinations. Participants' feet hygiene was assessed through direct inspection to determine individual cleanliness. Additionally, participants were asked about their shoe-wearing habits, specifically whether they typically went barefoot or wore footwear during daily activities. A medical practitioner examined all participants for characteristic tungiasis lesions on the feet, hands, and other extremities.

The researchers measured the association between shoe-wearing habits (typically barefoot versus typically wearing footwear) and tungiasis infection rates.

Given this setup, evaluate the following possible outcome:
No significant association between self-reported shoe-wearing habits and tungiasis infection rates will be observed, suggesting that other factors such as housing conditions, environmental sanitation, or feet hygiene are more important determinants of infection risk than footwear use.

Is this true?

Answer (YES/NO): YES